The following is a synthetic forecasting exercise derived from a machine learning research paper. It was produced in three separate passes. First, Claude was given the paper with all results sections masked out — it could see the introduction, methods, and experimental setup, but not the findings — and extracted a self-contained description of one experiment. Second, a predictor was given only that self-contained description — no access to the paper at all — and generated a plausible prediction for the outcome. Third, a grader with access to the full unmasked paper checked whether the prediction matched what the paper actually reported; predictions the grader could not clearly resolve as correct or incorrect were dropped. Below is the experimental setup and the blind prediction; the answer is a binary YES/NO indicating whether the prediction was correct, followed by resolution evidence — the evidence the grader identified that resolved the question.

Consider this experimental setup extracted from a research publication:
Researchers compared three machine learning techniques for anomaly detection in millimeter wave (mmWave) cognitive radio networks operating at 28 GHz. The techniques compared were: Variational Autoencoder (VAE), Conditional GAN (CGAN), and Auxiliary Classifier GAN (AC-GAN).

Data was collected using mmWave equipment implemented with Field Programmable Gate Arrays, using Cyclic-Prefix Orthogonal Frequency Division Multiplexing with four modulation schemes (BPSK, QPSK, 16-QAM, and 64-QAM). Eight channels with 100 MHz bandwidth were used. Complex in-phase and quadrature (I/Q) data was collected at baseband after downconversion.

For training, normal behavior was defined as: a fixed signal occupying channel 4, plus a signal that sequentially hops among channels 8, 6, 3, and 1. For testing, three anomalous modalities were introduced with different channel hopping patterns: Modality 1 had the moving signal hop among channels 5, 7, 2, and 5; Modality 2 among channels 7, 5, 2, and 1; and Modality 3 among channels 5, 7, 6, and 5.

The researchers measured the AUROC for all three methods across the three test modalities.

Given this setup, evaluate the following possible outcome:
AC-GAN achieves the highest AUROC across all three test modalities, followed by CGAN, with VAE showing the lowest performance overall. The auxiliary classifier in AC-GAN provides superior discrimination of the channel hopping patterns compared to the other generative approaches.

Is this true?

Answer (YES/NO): YES